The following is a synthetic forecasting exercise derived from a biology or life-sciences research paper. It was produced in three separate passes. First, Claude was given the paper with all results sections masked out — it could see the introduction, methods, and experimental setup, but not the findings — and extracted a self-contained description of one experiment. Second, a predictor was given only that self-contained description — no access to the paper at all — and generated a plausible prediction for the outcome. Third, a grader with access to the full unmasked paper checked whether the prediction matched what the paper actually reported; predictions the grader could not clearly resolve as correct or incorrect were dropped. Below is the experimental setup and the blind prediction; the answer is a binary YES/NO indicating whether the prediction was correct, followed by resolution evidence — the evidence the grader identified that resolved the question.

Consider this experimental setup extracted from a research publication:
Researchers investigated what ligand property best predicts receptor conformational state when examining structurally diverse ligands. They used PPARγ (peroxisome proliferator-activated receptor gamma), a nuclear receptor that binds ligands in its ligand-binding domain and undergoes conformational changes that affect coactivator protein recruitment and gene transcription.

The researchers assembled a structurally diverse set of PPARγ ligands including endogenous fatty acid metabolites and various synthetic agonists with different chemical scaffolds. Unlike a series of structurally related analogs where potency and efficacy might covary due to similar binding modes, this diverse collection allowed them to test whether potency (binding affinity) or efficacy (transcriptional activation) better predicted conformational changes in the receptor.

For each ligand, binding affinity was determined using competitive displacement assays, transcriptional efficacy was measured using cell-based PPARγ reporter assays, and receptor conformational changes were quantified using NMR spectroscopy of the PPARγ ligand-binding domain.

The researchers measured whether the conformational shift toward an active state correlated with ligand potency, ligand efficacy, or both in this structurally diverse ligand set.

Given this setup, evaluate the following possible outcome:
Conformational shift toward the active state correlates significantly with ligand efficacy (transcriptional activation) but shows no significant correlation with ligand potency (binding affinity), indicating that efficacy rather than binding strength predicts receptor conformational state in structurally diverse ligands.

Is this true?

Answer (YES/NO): YES